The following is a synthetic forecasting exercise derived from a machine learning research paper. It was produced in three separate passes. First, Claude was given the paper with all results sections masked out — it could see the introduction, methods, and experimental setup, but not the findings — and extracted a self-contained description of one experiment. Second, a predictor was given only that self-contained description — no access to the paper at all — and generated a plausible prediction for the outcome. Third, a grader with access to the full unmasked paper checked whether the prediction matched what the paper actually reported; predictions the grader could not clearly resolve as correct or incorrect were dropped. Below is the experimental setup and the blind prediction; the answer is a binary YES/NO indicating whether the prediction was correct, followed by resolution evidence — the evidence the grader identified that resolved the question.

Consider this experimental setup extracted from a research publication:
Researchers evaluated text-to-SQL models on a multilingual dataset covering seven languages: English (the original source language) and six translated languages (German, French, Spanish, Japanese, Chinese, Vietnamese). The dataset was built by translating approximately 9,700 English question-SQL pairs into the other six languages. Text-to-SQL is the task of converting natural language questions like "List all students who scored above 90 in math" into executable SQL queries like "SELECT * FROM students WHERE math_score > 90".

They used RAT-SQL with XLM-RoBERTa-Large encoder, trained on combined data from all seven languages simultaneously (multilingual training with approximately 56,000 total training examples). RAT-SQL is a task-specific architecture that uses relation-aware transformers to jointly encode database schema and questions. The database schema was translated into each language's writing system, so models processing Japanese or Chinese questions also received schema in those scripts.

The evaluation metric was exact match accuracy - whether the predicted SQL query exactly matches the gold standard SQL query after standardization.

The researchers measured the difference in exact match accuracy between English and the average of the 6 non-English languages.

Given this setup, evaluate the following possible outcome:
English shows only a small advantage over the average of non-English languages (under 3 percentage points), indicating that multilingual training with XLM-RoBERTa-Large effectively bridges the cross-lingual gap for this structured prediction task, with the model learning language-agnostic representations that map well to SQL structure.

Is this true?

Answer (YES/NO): NO